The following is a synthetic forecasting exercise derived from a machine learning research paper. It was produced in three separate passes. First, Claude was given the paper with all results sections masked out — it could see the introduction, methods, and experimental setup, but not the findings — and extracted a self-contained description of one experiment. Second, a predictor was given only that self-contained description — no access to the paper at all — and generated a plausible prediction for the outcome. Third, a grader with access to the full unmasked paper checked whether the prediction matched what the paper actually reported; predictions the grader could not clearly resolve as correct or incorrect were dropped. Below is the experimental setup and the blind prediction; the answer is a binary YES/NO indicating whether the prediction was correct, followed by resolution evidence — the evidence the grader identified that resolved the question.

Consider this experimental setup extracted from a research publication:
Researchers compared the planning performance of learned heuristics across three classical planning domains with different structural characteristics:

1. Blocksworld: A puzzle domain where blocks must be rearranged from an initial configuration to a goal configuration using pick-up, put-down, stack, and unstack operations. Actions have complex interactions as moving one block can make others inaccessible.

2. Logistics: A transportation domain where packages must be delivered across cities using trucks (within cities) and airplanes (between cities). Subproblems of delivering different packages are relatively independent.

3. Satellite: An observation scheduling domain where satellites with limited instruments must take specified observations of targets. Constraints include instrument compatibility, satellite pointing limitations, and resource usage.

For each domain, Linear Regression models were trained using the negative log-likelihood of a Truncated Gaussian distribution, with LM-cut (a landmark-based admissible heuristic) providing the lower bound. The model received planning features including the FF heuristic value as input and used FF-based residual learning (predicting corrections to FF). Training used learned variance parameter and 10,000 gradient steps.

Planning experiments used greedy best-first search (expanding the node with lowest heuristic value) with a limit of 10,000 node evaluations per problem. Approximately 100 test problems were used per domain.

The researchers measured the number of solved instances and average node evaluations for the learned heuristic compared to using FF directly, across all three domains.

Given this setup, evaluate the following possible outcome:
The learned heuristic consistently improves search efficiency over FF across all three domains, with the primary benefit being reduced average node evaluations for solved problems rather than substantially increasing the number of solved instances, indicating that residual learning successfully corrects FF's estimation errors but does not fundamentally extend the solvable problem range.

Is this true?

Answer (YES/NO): NO